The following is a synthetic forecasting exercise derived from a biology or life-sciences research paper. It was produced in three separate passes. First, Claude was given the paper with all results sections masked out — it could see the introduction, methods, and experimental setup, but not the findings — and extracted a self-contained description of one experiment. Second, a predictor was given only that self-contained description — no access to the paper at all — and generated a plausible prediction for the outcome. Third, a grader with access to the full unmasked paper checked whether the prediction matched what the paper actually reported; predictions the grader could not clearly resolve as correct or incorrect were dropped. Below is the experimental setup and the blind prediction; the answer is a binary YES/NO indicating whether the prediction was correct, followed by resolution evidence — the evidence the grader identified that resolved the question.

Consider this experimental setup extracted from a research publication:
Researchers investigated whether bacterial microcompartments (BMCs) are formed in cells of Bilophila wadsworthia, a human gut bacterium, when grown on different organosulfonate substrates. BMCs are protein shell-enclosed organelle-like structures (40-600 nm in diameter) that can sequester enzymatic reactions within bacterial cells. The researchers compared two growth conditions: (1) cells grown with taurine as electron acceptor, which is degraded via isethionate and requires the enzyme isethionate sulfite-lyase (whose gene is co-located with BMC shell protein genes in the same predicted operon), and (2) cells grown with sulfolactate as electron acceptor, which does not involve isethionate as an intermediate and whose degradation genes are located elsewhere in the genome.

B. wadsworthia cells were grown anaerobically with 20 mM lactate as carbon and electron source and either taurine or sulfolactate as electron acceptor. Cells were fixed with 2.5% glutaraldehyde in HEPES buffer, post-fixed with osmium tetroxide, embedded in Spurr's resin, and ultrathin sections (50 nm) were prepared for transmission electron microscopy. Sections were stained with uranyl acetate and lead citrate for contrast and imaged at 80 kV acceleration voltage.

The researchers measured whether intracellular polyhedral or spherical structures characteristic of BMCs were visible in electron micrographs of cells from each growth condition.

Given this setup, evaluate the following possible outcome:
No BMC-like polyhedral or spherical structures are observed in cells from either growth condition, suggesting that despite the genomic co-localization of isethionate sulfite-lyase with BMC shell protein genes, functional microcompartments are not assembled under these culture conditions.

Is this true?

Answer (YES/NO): NO